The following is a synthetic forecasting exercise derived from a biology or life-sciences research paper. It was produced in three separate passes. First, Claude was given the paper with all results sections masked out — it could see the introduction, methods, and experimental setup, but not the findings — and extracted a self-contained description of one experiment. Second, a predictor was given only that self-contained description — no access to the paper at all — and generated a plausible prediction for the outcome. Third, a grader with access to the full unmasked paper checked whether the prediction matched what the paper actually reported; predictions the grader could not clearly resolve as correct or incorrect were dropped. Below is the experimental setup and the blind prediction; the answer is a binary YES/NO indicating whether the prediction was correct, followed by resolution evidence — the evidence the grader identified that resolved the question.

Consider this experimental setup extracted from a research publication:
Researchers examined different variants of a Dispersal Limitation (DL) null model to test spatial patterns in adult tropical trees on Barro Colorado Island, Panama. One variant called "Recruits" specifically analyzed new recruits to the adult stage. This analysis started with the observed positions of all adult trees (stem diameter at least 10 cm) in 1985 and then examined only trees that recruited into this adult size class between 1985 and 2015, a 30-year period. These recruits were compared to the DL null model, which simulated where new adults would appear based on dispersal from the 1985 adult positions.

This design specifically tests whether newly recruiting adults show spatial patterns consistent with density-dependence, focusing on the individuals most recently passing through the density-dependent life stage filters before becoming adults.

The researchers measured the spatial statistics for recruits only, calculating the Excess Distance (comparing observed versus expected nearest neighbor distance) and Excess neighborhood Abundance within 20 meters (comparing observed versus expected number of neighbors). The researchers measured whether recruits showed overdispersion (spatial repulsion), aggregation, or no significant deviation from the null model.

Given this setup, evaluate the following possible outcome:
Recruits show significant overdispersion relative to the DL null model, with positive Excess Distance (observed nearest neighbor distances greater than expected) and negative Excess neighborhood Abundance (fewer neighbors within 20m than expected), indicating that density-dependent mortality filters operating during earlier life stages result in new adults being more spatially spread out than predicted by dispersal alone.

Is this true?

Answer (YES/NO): YES